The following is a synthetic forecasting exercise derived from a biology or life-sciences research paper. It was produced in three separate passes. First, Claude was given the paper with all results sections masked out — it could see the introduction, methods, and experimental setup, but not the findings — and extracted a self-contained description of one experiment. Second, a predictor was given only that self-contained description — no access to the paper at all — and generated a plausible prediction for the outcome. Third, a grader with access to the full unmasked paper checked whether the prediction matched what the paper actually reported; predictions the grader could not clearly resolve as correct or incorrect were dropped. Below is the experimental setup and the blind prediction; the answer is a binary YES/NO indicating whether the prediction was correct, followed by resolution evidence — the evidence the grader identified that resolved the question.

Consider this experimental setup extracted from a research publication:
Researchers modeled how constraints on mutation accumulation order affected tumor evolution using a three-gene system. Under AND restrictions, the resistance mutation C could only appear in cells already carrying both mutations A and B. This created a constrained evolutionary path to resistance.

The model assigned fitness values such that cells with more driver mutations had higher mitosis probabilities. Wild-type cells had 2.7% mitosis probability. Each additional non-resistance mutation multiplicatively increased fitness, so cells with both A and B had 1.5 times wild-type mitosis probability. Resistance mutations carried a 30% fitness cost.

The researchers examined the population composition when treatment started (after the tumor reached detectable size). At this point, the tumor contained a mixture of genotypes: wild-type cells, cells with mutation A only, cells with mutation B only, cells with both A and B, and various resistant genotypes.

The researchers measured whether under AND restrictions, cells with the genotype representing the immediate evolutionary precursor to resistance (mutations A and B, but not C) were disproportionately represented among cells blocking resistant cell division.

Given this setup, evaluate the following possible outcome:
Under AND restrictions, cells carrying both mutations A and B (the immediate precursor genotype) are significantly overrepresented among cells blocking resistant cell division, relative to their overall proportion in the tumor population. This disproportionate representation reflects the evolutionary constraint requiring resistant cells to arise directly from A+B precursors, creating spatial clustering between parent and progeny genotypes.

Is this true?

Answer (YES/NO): YES